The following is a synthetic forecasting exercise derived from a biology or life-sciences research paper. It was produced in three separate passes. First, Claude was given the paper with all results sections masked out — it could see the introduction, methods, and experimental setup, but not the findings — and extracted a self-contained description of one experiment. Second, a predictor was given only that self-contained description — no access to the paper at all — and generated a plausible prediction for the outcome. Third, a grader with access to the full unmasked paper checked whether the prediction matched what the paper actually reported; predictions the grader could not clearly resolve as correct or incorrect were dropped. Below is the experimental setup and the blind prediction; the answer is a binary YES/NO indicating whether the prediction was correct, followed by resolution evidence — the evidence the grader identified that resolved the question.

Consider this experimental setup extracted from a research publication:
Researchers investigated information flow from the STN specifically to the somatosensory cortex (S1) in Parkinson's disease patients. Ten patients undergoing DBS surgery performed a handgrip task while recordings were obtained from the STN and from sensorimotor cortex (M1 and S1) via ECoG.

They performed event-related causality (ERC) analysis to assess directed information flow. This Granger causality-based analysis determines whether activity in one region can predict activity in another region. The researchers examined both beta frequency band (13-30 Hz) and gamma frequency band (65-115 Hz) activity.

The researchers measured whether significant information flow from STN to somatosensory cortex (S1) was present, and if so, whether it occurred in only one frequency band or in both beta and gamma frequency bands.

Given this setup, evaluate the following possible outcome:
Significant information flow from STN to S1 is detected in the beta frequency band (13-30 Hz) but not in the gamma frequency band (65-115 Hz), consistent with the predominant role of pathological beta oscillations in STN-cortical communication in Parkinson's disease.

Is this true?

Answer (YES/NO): NO